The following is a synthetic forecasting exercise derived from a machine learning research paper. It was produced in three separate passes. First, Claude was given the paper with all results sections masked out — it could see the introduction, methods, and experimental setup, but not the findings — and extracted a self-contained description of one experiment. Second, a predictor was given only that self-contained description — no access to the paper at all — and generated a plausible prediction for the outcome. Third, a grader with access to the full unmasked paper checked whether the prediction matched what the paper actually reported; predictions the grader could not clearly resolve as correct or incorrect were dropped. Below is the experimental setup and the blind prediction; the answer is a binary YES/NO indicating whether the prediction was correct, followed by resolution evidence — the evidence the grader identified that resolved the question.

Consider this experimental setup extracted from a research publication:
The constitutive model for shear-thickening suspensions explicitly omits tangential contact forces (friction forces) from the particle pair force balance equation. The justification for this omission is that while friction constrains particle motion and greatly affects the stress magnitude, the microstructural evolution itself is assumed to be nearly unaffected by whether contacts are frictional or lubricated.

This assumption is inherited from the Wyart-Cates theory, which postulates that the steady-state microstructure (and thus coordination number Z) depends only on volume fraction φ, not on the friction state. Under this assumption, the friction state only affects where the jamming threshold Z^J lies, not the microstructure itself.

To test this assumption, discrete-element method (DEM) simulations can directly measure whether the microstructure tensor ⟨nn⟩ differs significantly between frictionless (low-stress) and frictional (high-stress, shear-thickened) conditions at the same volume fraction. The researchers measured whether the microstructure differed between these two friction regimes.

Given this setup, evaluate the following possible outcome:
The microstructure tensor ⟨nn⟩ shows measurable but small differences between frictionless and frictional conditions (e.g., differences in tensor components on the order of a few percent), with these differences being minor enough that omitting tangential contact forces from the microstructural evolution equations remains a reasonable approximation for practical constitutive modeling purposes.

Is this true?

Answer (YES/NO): YES